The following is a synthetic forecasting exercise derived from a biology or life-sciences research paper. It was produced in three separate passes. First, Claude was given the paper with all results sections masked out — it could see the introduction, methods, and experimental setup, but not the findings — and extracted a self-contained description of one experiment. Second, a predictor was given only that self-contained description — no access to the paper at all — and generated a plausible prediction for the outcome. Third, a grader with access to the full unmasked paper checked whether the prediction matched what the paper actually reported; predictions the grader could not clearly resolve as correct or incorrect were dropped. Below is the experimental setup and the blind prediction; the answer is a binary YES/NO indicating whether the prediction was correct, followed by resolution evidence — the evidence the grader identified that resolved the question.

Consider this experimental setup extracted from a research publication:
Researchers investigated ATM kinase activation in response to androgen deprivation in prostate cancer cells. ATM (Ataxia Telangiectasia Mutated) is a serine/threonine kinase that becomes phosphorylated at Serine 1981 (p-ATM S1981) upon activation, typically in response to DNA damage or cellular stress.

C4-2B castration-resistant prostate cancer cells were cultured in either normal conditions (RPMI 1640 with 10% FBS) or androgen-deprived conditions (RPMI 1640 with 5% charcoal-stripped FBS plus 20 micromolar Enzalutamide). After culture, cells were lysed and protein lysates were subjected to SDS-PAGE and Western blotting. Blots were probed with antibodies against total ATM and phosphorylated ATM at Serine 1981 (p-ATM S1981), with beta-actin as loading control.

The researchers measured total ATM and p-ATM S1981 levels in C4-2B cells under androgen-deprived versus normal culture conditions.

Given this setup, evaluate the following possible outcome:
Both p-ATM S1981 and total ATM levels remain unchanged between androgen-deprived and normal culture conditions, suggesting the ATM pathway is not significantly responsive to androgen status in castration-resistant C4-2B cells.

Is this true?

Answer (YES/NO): NO